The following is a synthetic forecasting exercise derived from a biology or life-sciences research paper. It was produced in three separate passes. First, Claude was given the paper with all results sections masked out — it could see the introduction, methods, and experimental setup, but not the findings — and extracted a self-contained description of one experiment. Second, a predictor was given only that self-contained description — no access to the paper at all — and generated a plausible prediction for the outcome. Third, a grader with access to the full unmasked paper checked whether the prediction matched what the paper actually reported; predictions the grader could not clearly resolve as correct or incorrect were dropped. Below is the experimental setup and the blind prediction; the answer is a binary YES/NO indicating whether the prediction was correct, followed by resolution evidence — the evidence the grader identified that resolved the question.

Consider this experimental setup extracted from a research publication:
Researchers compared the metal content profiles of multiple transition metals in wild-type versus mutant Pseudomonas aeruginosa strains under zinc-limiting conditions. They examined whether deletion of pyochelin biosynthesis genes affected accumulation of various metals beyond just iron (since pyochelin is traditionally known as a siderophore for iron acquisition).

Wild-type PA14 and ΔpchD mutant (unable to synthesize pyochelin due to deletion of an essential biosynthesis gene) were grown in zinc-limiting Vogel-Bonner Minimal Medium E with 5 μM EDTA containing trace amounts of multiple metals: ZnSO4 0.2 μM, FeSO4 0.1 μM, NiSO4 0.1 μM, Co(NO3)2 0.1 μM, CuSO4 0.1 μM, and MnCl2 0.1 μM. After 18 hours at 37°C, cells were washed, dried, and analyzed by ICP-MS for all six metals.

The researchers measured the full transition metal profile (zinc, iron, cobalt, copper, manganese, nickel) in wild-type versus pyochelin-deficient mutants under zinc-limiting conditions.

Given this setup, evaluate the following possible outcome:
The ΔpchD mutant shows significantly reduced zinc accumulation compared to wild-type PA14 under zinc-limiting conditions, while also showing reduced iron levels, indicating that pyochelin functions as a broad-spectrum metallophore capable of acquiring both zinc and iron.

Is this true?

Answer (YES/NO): NO